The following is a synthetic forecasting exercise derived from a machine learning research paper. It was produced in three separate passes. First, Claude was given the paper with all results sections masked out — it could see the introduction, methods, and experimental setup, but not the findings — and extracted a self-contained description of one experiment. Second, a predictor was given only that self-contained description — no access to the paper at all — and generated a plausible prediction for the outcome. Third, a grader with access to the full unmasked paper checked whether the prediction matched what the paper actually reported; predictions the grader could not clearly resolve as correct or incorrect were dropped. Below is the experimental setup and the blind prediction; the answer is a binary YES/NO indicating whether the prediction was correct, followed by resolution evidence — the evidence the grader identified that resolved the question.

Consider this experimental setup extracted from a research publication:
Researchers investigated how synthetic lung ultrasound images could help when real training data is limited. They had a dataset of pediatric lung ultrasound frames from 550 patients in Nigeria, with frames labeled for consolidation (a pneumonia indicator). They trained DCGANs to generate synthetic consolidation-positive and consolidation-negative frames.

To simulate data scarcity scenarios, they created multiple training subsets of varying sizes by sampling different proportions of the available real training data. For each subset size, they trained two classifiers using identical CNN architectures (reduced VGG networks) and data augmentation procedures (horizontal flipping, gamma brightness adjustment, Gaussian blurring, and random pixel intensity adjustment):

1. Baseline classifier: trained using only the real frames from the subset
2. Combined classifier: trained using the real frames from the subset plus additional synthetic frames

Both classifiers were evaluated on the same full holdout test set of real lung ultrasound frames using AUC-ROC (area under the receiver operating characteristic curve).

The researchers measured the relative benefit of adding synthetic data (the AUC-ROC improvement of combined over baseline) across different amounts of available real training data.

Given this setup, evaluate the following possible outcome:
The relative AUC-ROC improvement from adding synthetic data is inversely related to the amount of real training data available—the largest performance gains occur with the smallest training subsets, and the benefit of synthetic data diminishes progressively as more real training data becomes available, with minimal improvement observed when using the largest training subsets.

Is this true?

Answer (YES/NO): NO